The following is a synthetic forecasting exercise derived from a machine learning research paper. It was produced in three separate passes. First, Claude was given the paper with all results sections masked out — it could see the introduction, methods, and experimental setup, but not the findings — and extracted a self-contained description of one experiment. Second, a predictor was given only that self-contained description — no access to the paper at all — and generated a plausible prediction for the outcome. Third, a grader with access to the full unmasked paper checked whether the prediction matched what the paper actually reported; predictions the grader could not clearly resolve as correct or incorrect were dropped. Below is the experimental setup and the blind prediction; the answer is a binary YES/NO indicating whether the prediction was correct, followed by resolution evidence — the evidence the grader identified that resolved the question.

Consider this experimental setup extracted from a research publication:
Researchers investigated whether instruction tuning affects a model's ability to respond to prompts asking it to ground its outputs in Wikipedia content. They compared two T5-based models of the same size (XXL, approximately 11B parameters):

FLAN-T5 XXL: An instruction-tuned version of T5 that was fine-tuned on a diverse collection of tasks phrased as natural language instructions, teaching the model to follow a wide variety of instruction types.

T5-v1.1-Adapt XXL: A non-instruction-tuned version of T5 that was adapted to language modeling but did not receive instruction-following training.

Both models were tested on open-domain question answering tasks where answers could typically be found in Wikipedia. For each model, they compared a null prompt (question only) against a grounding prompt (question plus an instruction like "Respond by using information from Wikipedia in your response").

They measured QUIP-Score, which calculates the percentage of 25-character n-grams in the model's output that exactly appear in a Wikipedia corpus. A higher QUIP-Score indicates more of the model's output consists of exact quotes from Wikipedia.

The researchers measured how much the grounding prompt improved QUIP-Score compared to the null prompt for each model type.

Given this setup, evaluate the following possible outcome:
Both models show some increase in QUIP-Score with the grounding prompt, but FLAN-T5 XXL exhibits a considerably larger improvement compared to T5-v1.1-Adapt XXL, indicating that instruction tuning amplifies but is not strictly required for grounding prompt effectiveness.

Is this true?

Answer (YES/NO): NO